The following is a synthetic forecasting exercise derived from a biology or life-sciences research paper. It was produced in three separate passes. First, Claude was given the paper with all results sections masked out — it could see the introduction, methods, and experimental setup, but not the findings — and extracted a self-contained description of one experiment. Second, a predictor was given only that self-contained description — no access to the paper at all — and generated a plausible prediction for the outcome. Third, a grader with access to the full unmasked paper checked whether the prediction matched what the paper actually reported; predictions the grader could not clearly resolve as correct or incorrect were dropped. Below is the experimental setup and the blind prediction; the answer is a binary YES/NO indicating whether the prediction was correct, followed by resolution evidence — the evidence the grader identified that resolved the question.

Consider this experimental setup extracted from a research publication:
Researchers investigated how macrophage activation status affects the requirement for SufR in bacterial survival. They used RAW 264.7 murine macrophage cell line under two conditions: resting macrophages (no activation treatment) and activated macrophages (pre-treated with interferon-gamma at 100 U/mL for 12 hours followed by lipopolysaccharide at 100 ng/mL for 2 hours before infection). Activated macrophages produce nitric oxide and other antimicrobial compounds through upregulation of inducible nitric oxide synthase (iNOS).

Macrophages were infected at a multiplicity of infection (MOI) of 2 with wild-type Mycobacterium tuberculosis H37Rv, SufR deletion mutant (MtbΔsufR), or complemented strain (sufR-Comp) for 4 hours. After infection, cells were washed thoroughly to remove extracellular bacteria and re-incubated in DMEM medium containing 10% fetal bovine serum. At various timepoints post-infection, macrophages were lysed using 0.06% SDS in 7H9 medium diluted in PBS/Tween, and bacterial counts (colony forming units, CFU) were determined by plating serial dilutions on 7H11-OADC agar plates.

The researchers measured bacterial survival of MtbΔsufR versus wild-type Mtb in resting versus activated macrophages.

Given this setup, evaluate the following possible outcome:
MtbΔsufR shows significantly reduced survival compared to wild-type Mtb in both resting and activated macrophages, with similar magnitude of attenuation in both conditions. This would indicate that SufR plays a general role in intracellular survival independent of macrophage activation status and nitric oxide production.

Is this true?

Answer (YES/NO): NO